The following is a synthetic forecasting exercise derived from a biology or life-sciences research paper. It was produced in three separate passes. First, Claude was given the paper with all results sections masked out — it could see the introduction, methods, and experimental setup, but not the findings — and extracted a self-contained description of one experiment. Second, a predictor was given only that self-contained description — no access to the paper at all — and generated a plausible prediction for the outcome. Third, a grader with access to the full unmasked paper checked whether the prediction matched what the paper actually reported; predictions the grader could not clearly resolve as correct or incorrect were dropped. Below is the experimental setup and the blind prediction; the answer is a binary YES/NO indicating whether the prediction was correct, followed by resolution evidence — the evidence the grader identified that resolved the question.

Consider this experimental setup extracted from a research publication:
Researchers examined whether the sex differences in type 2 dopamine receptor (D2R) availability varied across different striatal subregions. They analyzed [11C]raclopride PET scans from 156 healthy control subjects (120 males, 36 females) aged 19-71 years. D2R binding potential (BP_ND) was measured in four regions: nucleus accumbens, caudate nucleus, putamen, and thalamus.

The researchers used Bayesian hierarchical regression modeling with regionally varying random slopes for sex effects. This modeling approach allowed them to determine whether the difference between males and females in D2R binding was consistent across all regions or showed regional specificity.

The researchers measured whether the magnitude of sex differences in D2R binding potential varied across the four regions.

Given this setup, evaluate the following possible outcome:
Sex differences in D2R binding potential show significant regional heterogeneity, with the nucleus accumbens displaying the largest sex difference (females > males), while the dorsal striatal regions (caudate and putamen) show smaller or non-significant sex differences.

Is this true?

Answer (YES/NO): NO